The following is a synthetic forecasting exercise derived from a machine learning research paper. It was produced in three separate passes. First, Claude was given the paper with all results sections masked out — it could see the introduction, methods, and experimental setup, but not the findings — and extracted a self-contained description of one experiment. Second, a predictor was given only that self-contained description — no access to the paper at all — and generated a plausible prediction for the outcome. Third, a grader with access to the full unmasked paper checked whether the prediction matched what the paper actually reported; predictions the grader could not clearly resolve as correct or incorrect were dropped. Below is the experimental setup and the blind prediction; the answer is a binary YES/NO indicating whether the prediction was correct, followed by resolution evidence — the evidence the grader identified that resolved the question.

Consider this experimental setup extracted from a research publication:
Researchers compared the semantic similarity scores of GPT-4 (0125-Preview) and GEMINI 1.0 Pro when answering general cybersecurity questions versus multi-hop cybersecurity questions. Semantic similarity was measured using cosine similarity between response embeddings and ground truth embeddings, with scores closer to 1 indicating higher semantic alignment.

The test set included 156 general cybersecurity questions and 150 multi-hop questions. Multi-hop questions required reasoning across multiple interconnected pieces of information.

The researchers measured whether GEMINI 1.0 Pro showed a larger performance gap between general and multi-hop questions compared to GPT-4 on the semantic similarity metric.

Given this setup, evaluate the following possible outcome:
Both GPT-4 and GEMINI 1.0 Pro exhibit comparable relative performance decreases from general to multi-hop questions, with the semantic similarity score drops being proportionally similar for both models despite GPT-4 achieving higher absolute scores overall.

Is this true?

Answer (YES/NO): YES